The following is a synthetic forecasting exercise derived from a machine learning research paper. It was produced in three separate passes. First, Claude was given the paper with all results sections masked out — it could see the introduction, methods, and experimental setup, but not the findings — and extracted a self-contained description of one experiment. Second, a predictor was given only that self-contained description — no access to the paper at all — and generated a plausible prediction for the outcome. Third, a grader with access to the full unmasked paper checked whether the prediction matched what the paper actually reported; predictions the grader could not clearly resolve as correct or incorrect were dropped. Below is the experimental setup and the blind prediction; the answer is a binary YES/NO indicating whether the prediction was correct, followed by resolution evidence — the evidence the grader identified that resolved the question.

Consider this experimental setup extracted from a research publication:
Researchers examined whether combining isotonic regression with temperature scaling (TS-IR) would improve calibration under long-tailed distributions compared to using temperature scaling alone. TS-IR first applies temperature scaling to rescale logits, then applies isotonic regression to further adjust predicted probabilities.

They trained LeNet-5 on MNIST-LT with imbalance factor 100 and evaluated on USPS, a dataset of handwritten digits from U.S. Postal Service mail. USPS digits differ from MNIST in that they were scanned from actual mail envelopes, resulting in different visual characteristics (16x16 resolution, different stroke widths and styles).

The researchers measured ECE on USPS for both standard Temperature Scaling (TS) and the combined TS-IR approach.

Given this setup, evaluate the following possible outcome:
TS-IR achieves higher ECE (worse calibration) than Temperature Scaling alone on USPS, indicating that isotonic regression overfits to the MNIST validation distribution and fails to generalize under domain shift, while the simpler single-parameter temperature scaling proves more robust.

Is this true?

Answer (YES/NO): YES